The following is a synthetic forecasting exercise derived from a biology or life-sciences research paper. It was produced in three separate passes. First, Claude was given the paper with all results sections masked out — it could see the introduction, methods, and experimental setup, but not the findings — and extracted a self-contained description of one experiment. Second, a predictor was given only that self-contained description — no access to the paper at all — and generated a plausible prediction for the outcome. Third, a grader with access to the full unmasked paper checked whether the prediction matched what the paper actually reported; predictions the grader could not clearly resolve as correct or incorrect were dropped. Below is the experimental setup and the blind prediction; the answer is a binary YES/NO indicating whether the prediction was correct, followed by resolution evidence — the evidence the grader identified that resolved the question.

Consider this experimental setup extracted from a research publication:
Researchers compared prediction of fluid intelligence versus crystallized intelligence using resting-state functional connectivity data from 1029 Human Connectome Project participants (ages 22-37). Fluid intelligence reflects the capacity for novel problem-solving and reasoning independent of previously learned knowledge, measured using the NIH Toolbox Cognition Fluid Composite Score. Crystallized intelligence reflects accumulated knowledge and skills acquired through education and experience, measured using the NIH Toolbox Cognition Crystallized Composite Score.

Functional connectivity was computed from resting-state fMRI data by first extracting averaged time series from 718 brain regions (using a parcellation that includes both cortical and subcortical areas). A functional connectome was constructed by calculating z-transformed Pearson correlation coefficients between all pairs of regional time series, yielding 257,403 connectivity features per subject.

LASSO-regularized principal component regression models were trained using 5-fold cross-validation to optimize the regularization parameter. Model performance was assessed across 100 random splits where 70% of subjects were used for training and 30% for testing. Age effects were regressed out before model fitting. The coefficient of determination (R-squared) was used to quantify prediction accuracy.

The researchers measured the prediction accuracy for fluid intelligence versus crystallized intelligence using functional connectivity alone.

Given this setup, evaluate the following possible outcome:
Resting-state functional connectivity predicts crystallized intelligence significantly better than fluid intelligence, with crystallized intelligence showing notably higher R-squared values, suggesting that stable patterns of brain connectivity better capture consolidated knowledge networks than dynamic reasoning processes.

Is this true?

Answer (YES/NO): YES